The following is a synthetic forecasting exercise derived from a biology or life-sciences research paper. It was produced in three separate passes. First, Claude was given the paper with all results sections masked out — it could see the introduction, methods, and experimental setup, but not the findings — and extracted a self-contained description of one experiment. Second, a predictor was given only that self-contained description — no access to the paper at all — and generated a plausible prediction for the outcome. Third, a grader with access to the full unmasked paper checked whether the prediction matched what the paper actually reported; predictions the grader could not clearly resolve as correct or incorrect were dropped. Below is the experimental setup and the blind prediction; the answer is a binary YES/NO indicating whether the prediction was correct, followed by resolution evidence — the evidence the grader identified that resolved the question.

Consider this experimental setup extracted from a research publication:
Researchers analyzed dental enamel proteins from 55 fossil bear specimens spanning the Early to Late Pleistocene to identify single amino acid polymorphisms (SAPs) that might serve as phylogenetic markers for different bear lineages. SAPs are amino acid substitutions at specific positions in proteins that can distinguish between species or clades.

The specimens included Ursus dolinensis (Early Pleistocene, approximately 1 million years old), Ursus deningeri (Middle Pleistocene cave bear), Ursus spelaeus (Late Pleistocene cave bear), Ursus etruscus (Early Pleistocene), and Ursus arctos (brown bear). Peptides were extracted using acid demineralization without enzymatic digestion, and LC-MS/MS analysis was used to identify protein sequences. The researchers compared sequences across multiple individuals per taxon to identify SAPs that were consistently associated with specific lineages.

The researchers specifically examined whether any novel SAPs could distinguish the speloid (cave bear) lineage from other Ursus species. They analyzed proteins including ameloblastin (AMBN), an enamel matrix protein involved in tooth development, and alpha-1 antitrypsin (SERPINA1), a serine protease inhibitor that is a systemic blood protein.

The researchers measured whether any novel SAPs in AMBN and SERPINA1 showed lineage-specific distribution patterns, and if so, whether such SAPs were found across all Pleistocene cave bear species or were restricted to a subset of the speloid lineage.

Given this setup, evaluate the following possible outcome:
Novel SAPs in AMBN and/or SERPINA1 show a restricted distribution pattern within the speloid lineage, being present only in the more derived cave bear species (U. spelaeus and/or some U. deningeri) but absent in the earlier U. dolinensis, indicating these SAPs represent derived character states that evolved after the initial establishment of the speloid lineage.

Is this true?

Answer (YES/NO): YES